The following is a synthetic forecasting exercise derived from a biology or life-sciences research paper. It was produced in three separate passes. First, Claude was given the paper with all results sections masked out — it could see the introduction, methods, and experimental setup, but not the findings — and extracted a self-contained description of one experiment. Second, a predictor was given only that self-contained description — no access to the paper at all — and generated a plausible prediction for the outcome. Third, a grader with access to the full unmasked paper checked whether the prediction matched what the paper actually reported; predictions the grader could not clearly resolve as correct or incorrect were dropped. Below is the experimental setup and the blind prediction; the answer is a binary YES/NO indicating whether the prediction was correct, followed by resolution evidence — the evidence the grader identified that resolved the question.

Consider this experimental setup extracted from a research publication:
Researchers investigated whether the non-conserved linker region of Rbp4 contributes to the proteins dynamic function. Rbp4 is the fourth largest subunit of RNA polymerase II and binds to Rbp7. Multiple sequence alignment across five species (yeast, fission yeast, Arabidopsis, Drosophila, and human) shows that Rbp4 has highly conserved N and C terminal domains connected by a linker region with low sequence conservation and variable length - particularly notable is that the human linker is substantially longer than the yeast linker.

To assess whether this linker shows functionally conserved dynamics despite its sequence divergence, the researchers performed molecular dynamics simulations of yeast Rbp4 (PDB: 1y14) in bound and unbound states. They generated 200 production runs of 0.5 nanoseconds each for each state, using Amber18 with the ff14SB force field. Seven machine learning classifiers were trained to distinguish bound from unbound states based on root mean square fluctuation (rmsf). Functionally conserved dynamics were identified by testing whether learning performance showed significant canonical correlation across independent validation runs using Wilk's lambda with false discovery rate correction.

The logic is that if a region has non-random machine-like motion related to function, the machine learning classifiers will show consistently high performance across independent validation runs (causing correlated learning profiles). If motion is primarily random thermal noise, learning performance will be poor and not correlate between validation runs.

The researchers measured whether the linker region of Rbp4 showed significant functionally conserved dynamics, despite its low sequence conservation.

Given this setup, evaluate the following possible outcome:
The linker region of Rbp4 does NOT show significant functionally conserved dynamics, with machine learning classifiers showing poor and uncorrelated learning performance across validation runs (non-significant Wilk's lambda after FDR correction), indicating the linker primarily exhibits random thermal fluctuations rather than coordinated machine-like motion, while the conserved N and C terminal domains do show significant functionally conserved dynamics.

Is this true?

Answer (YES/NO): NO